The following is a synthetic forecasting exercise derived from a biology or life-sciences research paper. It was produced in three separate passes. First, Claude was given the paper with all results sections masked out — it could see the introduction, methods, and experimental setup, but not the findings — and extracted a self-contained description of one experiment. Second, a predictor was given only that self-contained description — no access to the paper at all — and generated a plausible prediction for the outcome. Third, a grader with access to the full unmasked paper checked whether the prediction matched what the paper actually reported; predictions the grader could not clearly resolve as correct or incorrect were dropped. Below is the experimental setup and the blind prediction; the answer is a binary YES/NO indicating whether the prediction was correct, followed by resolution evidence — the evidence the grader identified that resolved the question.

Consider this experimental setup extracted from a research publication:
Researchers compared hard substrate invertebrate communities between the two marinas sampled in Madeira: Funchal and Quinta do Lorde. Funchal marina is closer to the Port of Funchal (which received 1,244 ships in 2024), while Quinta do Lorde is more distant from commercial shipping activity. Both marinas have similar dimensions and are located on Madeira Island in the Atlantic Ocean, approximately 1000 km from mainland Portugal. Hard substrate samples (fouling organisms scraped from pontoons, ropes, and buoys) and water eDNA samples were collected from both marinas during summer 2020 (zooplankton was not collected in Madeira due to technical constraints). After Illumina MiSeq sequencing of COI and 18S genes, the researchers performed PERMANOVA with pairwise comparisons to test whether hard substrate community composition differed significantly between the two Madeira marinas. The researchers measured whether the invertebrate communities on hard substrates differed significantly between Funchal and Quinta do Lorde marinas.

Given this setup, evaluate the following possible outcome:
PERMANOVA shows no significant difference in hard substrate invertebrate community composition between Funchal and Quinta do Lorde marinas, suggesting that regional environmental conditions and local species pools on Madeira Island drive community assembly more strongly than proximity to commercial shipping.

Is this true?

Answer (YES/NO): YES